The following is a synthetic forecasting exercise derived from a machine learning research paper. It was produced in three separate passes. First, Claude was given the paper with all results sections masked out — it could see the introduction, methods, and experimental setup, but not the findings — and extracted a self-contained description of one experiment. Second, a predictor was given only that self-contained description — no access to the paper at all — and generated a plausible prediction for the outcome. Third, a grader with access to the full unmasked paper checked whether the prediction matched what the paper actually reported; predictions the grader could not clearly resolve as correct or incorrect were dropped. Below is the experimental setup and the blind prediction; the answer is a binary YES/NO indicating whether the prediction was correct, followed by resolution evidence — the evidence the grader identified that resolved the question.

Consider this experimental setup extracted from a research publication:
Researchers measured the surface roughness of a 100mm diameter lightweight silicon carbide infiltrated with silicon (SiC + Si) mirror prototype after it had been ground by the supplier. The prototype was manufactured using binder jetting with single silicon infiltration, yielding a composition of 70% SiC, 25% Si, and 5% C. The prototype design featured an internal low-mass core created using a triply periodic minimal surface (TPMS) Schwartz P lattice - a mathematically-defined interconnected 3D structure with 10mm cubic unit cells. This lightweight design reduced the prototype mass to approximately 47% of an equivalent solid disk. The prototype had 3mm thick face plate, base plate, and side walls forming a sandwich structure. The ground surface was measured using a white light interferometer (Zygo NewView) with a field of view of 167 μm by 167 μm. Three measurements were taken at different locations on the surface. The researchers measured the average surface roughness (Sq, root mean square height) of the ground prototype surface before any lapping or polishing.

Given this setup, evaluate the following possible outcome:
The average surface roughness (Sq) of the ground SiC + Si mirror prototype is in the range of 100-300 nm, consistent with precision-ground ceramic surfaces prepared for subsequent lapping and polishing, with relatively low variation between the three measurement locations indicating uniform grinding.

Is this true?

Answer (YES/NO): NO